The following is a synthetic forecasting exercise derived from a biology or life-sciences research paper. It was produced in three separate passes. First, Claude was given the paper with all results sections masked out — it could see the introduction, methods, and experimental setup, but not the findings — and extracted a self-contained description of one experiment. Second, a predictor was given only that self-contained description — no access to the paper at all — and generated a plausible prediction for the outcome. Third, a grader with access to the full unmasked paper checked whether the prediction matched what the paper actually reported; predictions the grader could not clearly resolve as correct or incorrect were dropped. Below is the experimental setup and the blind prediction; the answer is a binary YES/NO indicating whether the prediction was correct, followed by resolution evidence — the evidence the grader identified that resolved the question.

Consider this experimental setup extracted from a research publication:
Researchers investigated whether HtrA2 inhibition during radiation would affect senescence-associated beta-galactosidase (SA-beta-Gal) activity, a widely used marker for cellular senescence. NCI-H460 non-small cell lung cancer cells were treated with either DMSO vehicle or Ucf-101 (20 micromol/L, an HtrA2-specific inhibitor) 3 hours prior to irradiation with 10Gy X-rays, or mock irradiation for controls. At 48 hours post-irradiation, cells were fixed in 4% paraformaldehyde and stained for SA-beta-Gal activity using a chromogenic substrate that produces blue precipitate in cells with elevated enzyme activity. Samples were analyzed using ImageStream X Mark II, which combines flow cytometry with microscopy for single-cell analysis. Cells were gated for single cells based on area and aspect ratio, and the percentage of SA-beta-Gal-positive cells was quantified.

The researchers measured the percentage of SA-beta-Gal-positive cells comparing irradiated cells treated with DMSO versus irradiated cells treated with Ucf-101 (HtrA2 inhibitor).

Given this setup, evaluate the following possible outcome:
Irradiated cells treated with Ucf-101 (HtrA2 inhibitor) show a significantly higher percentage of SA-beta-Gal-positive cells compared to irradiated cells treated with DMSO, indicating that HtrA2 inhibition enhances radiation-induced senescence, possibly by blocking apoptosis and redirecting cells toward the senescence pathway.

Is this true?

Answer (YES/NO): NO